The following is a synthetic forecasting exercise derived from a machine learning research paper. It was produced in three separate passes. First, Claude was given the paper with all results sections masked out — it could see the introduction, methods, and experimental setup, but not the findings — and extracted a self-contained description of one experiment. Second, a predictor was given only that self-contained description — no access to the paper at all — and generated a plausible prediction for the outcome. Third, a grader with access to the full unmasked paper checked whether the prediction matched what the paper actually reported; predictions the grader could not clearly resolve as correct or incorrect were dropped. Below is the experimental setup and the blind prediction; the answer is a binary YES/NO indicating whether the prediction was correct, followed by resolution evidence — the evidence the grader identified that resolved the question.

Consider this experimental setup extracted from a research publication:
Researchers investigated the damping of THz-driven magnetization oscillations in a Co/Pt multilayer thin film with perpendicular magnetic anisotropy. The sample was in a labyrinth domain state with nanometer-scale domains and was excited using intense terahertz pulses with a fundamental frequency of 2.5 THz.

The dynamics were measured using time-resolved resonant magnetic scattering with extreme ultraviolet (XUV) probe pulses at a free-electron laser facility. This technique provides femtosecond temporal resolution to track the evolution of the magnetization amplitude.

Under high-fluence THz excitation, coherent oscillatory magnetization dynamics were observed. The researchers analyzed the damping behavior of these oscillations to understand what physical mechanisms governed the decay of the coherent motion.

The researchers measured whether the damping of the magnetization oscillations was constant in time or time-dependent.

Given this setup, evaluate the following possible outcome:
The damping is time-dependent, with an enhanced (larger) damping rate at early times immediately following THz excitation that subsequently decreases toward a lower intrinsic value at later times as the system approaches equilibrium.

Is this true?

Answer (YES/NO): YES